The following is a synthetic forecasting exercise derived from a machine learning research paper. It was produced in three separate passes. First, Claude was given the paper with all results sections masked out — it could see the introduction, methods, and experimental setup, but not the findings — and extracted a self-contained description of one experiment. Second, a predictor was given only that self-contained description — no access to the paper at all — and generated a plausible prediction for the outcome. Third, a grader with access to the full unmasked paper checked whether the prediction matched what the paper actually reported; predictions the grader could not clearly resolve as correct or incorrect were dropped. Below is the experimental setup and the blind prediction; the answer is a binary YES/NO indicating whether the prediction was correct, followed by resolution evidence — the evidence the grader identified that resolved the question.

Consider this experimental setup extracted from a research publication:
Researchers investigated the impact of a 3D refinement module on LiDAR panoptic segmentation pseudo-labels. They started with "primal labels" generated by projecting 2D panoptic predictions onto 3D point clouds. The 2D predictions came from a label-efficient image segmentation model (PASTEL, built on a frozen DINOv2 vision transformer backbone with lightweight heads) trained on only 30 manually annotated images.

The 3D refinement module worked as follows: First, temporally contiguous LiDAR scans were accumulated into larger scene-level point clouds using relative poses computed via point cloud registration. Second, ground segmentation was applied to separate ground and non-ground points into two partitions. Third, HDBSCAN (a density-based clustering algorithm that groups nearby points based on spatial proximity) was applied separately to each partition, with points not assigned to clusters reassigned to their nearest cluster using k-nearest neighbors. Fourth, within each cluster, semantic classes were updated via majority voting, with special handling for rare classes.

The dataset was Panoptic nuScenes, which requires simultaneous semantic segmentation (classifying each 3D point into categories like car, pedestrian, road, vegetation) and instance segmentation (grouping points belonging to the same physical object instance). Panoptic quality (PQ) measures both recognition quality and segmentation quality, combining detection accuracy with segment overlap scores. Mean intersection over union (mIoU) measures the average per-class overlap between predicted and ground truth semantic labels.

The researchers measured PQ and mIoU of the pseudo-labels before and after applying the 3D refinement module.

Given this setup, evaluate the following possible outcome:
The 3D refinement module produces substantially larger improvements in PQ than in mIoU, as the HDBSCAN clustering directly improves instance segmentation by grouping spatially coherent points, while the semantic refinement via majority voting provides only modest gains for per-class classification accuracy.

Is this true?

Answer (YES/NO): YES